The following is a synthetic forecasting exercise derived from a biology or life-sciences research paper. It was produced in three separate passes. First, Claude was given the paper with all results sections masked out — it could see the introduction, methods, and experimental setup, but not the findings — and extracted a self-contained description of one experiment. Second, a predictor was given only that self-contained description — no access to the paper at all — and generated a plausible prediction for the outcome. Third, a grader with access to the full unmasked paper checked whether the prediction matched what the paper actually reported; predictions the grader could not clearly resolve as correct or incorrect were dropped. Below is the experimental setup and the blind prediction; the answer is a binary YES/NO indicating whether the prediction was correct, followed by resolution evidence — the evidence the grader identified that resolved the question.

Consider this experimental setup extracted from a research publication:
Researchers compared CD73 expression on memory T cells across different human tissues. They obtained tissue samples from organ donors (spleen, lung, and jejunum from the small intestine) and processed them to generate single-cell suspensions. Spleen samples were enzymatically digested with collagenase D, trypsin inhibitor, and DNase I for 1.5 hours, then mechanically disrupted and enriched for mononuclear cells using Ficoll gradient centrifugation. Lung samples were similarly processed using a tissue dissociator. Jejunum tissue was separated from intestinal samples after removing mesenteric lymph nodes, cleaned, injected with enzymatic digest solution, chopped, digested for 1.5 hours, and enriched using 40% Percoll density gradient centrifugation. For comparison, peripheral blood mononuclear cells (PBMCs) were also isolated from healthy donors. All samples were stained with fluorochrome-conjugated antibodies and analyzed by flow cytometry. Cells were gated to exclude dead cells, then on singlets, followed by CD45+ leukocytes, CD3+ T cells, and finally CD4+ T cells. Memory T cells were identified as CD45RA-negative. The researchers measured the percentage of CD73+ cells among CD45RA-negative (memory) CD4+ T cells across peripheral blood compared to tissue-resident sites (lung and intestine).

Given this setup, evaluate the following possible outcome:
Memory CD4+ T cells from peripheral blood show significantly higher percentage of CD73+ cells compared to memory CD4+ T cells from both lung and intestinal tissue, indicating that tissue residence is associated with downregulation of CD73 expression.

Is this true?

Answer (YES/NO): NO